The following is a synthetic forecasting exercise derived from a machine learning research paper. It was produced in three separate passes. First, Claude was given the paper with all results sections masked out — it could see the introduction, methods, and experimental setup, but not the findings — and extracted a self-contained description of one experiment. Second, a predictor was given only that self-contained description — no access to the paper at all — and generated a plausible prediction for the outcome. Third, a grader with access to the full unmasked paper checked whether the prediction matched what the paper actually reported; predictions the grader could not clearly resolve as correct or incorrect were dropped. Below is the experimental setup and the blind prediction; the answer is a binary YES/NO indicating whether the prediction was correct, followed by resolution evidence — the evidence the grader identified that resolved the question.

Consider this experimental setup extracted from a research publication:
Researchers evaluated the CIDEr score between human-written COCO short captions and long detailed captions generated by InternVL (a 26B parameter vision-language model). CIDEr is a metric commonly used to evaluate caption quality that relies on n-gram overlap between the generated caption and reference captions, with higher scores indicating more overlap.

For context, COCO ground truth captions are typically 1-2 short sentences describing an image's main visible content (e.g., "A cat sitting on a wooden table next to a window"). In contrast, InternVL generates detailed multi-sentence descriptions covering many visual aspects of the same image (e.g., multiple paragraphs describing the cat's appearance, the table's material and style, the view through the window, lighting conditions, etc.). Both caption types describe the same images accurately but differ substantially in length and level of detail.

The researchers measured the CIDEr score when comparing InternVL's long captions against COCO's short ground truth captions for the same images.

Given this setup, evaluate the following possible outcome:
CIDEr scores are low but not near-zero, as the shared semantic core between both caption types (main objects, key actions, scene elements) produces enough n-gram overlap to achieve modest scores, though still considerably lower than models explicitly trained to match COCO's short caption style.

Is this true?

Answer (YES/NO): NO